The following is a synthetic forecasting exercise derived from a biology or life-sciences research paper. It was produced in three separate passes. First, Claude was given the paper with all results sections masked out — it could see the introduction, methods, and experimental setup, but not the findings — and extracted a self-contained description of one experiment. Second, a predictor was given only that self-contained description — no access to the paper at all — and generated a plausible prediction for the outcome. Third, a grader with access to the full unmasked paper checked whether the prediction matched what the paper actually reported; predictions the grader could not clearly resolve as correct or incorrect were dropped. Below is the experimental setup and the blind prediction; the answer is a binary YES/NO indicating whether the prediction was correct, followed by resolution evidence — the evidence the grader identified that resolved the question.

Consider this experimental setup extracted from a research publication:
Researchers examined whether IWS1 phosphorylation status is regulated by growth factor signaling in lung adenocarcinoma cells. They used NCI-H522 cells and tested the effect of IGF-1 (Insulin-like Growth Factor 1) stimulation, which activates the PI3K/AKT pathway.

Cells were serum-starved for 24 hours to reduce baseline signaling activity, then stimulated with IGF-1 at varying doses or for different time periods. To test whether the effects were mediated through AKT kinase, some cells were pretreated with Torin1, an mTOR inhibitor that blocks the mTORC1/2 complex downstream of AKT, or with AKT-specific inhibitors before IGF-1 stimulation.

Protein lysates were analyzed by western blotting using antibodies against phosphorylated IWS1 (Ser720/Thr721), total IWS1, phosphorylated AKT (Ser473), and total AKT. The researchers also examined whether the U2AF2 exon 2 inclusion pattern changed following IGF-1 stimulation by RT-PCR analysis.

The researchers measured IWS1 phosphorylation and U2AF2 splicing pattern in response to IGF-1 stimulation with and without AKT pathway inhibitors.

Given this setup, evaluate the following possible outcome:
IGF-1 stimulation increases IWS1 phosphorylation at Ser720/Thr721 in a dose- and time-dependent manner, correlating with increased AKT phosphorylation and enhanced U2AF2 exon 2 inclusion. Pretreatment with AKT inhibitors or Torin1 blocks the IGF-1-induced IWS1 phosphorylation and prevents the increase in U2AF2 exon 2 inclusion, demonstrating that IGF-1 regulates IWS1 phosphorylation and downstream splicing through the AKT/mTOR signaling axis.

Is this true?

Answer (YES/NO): NO